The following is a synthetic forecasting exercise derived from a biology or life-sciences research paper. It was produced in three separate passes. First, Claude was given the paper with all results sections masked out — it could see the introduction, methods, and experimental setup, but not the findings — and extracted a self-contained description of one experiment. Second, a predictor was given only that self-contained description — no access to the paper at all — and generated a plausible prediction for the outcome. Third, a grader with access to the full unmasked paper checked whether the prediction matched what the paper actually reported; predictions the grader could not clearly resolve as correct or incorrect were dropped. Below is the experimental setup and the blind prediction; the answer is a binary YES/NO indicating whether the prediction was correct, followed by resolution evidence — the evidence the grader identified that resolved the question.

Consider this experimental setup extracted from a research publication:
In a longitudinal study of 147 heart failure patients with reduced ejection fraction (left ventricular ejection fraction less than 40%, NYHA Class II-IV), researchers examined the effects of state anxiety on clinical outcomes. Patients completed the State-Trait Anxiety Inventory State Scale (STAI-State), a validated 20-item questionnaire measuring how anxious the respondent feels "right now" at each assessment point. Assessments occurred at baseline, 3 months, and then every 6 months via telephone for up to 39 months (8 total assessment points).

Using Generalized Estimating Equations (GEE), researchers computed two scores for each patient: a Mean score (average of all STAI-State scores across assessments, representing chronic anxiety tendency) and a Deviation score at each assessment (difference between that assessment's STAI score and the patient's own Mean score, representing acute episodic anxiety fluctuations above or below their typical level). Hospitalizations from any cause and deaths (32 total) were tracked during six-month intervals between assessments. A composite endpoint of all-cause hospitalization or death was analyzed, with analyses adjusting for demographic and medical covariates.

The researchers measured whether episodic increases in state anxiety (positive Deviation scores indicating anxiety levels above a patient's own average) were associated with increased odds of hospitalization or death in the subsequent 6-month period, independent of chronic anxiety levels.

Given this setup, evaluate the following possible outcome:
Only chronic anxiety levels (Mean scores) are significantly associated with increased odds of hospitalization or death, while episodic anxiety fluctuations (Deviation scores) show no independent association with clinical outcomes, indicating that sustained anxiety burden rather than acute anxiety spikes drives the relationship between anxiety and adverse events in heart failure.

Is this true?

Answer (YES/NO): YES